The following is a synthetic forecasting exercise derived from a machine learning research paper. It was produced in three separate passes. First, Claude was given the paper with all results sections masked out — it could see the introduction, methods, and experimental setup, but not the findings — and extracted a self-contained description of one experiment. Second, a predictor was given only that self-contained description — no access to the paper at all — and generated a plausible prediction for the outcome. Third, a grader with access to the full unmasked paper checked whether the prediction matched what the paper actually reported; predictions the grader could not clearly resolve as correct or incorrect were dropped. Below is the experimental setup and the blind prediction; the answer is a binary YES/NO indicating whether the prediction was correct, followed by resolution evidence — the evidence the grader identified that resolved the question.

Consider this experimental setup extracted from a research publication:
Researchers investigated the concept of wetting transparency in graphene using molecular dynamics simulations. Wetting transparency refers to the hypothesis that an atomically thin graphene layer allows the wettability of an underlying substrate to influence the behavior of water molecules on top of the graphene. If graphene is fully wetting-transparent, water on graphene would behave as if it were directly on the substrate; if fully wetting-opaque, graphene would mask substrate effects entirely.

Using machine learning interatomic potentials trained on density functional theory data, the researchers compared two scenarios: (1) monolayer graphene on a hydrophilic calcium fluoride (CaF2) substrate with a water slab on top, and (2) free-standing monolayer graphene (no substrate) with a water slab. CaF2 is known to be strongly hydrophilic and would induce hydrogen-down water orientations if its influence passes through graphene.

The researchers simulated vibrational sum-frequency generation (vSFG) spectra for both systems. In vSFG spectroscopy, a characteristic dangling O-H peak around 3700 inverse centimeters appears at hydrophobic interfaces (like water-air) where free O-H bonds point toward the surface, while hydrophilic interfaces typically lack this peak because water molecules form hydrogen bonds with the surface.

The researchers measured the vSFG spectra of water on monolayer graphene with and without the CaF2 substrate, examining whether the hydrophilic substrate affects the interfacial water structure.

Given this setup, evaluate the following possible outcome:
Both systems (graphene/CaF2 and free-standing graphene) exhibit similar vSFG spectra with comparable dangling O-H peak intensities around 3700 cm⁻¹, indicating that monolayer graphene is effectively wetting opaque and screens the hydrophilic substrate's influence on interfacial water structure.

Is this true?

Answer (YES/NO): YES